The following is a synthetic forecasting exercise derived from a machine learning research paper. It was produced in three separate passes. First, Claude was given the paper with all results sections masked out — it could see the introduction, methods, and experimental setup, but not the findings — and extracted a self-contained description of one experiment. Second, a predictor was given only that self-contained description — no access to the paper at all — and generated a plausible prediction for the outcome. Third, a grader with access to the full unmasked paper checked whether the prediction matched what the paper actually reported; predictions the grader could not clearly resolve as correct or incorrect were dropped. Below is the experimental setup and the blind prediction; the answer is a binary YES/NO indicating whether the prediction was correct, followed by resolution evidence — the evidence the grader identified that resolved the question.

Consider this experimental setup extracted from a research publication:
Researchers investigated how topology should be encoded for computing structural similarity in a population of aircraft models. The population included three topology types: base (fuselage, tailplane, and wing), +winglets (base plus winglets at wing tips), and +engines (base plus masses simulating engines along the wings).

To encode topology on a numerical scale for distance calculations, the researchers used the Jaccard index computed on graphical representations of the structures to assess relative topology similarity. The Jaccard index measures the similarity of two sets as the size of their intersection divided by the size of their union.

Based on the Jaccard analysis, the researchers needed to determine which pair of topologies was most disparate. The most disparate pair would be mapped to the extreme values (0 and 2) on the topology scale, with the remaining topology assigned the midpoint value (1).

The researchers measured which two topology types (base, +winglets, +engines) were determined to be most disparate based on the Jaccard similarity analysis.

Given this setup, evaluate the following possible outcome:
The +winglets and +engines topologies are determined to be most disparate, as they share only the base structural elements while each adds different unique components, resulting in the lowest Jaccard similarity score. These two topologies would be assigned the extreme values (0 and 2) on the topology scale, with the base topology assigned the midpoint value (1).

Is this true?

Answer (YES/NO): YES